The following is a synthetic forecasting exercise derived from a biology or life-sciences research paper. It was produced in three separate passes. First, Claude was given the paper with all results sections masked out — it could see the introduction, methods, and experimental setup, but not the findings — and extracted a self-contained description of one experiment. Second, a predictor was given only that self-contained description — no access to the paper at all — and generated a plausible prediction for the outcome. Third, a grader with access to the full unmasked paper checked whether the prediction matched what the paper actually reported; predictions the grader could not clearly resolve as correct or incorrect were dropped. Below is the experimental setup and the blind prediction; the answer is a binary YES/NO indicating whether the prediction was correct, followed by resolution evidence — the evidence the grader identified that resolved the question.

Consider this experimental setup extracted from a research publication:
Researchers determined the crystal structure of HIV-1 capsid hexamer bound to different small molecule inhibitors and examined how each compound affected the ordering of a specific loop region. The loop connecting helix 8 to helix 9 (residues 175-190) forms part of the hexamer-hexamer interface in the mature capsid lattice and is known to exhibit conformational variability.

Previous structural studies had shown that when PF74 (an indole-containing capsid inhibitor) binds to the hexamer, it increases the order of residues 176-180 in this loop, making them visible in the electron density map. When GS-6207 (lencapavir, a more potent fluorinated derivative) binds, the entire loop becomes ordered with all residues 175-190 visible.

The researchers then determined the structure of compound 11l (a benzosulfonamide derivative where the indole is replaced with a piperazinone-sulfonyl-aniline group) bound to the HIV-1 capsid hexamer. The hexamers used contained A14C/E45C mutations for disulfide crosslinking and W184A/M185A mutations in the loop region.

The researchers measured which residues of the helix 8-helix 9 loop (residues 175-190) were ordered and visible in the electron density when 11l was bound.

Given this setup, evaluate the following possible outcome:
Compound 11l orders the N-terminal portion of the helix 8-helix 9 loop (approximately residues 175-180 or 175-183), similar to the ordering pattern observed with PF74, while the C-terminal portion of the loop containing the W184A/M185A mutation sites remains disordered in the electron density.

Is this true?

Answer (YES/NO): NO